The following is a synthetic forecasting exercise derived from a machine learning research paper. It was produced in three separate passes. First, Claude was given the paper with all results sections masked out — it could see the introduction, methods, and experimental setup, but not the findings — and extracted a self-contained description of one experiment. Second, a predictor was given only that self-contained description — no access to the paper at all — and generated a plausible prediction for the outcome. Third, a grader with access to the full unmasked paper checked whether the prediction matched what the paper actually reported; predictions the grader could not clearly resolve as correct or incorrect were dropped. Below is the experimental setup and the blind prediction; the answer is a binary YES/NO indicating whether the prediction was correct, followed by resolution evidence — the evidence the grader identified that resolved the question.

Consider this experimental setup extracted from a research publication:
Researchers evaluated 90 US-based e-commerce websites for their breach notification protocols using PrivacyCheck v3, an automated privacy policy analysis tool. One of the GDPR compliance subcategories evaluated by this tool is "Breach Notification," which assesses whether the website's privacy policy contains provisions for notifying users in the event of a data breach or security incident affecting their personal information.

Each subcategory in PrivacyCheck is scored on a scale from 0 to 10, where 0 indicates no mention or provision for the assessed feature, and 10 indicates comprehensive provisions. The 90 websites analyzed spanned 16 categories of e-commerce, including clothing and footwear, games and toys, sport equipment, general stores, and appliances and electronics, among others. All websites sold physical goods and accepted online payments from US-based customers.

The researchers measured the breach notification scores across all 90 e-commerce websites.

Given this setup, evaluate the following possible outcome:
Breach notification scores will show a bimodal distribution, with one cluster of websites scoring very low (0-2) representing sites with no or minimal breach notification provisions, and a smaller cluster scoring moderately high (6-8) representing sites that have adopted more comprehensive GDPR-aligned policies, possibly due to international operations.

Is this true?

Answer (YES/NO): NO